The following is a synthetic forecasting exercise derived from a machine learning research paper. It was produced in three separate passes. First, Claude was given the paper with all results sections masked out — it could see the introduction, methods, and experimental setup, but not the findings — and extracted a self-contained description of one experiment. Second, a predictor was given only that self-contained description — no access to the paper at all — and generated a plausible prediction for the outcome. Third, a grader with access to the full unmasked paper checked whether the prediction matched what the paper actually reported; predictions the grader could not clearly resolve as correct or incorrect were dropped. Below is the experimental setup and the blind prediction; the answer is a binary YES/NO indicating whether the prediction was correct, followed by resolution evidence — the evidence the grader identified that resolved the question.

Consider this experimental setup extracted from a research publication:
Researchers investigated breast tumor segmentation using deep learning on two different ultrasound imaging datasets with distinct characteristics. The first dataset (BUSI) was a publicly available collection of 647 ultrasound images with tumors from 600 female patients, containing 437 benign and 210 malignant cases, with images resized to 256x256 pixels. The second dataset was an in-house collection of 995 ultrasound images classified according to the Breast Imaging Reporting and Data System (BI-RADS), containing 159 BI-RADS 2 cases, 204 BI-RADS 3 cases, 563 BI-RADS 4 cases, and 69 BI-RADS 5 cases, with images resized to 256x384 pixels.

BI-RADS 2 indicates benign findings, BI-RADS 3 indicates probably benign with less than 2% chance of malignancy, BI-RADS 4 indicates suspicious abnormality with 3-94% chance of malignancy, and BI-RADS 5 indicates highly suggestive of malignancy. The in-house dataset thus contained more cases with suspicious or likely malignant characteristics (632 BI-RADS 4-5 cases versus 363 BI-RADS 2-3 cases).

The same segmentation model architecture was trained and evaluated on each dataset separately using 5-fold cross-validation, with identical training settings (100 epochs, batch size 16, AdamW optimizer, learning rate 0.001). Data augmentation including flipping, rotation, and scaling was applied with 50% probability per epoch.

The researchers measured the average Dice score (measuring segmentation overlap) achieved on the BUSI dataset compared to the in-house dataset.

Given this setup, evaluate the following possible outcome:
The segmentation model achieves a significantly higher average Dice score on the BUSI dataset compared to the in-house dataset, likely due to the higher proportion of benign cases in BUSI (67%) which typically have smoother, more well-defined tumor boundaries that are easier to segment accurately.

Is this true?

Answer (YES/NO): NO